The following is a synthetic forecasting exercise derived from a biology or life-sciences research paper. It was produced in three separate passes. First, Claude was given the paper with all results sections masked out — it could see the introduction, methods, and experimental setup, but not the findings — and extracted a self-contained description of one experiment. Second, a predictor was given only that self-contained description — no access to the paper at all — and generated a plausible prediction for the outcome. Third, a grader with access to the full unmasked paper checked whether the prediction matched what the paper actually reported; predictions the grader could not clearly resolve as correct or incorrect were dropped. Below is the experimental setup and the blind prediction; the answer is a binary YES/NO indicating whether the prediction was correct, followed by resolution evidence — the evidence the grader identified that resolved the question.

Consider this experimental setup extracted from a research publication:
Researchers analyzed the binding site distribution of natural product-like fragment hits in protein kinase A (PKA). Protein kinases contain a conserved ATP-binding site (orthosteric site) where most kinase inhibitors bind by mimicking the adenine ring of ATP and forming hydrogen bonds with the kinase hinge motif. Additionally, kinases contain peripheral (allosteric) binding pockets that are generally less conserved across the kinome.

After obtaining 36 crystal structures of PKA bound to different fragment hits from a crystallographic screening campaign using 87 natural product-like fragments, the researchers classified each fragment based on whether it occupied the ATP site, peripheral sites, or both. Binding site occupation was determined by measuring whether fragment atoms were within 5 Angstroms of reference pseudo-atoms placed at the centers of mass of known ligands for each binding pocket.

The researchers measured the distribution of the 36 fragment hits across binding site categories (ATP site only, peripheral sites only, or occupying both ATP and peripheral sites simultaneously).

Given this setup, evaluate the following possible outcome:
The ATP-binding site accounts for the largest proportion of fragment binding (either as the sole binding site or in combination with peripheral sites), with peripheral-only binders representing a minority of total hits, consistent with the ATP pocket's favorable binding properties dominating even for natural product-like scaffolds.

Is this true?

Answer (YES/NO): YES